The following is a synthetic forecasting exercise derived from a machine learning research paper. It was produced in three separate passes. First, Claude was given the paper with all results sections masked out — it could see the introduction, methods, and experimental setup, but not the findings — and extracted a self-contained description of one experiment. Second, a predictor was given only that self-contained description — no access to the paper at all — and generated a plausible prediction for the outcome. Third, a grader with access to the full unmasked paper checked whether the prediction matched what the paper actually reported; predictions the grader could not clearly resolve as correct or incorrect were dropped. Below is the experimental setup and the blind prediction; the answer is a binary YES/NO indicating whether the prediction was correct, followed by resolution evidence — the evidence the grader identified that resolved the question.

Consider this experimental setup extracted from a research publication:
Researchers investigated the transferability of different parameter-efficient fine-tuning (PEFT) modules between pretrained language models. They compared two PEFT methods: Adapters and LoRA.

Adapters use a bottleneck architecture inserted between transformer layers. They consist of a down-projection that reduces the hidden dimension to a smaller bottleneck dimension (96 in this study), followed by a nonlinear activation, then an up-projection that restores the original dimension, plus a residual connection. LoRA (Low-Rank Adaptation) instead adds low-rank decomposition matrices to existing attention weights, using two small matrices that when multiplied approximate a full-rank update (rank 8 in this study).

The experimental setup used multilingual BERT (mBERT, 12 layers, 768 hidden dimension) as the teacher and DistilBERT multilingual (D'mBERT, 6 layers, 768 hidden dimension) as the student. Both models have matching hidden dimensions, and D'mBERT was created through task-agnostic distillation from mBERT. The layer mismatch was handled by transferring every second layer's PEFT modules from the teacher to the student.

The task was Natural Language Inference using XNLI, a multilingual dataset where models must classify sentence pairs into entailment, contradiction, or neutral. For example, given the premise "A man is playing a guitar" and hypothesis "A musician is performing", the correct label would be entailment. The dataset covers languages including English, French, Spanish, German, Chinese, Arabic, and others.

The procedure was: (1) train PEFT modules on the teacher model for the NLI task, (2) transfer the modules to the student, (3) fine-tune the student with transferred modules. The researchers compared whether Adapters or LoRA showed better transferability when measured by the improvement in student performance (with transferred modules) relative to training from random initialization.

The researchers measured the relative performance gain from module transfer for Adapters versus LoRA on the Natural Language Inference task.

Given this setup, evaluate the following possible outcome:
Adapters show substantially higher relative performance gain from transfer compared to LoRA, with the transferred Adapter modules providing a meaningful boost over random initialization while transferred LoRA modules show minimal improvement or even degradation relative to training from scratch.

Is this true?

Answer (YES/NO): YES